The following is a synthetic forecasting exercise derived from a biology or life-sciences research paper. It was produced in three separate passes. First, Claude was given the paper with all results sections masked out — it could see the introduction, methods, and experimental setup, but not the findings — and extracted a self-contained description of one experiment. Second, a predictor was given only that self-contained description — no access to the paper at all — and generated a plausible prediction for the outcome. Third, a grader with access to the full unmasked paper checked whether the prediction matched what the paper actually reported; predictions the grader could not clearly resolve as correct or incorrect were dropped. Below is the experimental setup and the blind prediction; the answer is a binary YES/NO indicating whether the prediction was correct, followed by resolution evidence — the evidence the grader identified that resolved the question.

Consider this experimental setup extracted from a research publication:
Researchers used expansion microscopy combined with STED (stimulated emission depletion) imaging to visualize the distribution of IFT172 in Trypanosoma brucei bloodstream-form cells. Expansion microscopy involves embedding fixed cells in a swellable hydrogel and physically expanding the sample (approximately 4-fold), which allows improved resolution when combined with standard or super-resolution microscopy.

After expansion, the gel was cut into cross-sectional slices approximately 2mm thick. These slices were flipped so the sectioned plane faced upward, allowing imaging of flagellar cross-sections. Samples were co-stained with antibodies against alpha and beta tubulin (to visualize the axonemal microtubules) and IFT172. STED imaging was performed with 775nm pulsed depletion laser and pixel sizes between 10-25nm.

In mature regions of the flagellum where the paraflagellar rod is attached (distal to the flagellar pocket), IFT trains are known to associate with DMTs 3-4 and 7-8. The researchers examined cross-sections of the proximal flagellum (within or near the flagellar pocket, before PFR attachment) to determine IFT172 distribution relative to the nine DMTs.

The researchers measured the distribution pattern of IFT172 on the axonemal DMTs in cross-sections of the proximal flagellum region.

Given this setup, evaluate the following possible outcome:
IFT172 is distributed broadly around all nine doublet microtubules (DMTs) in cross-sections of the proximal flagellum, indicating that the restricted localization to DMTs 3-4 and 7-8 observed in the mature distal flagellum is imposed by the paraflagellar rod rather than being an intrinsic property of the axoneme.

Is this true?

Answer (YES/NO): NO